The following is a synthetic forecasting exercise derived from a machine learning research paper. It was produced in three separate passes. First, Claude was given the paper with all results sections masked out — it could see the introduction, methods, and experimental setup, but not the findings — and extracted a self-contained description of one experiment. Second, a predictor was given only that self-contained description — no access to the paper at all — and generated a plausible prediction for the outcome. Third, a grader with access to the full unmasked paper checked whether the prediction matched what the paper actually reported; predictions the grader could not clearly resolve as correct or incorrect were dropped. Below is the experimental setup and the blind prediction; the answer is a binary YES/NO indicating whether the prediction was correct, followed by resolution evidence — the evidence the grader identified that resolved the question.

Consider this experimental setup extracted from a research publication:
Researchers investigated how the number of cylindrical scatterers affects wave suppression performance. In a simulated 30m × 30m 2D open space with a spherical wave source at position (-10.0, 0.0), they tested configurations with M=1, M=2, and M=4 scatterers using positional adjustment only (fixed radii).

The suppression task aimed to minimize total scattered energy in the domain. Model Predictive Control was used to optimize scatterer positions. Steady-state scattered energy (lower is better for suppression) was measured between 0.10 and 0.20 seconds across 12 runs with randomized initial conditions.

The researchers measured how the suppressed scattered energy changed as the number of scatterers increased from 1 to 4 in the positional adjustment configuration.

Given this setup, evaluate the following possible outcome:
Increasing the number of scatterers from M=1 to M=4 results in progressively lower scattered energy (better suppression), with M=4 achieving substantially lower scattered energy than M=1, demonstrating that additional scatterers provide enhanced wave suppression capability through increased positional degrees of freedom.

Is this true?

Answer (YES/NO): NO